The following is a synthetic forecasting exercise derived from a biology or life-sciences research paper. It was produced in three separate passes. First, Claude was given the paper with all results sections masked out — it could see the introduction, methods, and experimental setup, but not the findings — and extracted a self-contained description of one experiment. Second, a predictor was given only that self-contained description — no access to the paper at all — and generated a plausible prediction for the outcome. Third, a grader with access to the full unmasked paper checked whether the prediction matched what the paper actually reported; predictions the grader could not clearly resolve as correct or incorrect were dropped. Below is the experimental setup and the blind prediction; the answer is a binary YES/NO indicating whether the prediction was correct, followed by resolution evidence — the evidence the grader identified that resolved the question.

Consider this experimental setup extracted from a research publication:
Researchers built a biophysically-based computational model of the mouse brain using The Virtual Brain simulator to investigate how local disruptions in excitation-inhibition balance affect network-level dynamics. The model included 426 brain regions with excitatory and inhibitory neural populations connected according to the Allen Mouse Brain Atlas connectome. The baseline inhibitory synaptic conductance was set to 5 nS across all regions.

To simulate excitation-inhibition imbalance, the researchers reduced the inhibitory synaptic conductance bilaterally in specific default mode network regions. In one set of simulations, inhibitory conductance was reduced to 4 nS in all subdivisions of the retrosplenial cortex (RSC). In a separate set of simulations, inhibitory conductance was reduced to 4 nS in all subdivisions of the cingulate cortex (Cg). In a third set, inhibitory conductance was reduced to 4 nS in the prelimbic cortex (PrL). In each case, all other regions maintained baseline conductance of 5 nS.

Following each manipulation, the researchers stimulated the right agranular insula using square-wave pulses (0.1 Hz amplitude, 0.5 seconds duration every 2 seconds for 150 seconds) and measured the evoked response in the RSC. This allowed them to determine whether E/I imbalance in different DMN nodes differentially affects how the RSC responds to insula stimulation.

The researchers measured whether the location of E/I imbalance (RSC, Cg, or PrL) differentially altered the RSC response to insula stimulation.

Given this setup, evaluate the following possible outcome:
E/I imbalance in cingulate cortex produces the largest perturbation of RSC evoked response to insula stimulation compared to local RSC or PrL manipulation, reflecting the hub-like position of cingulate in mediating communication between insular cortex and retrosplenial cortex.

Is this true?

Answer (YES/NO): NO